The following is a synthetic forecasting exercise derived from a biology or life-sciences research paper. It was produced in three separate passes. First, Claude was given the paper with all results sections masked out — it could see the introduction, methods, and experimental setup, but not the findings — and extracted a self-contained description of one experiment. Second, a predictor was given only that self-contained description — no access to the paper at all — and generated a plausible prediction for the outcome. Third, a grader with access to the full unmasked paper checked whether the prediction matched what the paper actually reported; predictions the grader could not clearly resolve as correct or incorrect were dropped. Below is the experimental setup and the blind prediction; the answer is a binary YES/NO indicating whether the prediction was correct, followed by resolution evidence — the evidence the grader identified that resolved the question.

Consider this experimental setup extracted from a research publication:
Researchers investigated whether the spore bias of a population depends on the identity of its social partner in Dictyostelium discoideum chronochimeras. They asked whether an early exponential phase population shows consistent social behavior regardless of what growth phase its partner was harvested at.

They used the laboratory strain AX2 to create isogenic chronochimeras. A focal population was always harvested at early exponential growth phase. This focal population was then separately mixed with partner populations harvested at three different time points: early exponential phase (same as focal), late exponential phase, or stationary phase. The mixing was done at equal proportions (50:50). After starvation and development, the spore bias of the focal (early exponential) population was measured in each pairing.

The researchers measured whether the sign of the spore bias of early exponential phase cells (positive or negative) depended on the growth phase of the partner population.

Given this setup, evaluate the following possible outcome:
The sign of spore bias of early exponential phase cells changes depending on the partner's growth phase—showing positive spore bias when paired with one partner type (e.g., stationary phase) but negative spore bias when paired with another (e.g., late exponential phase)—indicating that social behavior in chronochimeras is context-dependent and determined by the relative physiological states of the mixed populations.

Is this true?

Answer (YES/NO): YES